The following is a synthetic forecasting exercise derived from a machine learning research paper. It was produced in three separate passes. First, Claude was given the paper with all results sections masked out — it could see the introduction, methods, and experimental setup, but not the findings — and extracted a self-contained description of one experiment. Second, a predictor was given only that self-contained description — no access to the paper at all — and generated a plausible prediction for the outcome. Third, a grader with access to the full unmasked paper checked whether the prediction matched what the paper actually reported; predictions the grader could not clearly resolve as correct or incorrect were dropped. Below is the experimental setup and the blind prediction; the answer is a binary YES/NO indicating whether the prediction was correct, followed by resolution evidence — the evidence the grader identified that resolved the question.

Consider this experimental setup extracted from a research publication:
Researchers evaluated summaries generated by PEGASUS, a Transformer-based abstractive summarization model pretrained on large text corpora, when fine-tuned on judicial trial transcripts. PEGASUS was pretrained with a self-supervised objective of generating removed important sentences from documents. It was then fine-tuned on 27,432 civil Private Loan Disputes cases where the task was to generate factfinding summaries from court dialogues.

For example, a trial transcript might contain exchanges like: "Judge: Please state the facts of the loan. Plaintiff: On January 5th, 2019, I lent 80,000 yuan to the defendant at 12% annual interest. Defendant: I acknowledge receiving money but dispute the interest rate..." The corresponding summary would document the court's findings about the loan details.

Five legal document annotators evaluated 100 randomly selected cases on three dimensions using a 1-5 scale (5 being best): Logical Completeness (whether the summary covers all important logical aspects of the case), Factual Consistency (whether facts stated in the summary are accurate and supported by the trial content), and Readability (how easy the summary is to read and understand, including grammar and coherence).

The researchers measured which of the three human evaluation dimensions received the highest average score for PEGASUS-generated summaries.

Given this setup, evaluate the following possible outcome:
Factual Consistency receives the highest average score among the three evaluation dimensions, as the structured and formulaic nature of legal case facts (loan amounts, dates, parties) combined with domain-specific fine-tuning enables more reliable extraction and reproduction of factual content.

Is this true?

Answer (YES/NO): NO